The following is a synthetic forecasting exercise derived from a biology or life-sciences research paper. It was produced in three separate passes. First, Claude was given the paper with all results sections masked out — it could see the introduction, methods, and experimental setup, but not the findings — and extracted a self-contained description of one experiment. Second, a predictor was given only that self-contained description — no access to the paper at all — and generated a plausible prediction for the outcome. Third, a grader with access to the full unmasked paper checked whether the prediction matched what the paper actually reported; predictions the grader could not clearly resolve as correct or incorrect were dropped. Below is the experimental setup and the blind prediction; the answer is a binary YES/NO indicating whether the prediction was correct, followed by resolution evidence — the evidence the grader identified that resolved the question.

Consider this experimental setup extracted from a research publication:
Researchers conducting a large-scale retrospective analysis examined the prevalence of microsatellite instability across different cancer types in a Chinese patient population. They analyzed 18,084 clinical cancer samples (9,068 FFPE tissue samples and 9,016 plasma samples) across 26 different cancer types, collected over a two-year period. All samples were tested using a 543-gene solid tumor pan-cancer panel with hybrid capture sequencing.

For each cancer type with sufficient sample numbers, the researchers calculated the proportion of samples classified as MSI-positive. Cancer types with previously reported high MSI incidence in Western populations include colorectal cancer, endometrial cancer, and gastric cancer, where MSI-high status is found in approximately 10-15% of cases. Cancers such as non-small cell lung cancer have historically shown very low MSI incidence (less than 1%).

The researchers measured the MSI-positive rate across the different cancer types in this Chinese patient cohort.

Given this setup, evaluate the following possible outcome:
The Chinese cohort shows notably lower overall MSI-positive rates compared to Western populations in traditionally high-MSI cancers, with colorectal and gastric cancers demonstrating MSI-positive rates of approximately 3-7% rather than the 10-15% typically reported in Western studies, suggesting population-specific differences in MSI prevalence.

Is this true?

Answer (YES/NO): NO